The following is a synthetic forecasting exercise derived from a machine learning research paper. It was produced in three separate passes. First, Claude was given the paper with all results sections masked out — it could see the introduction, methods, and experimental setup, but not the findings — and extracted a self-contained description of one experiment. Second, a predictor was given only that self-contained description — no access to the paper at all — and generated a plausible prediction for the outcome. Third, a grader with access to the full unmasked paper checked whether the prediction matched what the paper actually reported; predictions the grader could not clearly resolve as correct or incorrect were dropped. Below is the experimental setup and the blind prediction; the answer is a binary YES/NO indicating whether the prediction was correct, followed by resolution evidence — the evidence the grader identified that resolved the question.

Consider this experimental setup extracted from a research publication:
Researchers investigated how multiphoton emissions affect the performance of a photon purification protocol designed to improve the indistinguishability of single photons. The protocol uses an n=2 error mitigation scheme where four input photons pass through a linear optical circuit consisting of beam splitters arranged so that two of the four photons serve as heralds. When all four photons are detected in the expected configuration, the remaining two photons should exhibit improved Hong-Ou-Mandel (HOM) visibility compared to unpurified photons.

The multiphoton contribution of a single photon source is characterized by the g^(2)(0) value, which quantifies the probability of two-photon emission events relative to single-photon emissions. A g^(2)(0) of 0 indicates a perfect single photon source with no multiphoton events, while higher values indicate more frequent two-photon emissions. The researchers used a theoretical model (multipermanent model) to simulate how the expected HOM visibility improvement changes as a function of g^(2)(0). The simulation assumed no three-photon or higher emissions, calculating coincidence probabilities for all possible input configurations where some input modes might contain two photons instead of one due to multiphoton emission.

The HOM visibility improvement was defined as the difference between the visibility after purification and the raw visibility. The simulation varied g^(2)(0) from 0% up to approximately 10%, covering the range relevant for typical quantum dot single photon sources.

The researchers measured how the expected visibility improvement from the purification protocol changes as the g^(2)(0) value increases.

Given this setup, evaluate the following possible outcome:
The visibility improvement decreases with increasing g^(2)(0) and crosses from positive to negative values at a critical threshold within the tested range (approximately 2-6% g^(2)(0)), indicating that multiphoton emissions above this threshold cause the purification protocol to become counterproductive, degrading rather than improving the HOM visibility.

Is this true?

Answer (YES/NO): NO